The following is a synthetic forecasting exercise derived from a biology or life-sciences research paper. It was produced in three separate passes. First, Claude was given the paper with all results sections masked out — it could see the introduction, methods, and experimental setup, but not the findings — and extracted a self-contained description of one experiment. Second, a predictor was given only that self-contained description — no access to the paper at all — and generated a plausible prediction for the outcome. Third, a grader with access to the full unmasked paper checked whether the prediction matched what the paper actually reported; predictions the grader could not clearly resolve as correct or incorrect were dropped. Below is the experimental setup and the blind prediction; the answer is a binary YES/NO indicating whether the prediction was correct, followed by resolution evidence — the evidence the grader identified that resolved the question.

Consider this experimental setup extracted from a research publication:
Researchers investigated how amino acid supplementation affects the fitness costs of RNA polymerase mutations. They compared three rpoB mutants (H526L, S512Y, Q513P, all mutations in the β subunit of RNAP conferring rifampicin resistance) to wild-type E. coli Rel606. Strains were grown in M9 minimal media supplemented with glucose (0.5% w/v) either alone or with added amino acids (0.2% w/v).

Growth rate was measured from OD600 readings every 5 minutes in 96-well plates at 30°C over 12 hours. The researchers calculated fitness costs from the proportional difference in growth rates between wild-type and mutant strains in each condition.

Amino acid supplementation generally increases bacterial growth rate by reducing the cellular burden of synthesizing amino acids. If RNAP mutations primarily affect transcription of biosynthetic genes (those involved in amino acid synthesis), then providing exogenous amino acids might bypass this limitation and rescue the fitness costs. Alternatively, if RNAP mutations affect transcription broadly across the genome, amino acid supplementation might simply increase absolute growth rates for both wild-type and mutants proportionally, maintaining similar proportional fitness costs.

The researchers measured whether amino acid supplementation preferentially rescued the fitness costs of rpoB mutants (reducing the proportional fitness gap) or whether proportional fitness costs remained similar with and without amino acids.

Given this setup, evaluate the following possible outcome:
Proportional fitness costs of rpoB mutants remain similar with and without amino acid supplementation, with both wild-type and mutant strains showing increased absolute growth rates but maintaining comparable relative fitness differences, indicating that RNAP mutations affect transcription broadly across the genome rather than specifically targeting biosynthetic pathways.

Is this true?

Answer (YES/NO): YES